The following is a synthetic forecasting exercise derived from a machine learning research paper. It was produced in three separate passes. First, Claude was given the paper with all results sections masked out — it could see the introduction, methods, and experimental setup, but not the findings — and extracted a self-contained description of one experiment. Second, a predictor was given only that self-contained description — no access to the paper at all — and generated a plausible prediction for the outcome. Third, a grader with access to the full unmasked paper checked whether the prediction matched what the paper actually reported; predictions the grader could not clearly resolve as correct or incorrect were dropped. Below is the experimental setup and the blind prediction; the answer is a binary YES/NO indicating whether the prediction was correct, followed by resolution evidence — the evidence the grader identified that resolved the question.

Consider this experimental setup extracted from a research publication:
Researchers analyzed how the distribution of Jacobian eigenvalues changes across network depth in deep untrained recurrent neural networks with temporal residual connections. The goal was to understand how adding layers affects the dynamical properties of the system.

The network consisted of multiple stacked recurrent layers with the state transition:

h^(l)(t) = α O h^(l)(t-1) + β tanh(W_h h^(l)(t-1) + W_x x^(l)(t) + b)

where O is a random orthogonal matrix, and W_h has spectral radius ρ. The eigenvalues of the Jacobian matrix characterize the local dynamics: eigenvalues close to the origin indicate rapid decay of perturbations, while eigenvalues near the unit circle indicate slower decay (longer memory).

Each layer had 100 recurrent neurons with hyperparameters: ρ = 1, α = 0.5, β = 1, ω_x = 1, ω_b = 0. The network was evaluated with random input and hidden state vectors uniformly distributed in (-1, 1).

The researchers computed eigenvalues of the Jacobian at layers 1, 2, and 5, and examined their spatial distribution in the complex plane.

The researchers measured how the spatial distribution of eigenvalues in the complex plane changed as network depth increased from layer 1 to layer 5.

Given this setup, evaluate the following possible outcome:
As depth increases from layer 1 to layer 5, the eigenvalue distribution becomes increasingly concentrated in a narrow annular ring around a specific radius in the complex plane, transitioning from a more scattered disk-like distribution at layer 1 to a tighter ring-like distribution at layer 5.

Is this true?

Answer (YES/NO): NO